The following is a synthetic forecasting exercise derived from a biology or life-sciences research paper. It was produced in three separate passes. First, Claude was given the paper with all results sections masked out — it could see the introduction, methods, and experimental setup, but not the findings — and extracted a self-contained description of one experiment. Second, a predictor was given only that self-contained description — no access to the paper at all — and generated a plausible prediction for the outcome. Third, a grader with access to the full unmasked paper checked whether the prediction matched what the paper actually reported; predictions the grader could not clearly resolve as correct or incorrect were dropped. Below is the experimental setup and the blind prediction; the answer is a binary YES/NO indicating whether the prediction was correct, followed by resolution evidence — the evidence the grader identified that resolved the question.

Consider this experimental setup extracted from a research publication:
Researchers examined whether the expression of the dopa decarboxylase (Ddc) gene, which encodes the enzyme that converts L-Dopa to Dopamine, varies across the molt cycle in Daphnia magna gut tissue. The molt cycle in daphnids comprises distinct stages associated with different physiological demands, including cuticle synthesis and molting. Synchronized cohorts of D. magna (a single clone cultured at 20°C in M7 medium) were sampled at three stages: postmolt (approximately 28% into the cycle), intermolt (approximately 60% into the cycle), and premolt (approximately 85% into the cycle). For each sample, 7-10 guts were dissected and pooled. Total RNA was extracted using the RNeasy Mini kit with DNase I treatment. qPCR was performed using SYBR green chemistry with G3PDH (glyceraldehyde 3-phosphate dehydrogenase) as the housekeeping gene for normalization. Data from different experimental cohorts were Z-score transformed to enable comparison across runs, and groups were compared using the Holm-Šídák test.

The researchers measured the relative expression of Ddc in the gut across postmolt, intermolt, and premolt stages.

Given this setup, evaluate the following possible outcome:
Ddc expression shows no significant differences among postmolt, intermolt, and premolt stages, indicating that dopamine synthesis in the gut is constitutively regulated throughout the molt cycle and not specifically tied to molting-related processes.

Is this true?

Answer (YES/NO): NO